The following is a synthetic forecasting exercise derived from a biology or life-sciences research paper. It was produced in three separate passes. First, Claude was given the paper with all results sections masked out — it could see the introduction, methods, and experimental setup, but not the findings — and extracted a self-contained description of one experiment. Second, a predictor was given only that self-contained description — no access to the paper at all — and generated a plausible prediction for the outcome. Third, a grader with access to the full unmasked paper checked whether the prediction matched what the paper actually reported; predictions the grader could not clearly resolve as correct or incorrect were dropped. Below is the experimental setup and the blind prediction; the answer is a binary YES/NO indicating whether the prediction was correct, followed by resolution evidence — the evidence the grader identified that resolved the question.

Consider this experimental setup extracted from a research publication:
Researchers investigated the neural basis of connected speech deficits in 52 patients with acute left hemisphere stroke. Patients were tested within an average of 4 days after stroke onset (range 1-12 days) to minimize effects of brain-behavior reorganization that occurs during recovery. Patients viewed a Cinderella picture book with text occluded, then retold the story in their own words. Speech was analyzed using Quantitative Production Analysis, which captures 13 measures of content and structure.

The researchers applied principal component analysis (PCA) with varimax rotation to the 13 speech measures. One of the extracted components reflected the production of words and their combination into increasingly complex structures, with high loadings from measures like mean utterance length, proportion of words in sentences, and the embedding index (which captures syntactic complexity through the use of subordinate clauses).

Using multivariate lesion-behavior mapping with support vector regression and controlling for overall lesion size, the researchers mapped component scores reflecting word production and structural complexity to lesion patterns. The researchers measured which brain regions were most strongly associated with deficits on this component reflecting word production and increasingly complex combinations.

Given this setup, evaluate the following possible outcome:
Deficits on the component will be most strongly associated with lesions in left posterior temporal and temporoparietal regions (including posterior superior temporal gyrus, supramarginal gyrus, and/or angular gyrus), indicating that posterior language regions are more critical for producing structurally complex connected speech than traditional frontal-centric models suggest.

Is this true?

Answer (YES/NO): YES